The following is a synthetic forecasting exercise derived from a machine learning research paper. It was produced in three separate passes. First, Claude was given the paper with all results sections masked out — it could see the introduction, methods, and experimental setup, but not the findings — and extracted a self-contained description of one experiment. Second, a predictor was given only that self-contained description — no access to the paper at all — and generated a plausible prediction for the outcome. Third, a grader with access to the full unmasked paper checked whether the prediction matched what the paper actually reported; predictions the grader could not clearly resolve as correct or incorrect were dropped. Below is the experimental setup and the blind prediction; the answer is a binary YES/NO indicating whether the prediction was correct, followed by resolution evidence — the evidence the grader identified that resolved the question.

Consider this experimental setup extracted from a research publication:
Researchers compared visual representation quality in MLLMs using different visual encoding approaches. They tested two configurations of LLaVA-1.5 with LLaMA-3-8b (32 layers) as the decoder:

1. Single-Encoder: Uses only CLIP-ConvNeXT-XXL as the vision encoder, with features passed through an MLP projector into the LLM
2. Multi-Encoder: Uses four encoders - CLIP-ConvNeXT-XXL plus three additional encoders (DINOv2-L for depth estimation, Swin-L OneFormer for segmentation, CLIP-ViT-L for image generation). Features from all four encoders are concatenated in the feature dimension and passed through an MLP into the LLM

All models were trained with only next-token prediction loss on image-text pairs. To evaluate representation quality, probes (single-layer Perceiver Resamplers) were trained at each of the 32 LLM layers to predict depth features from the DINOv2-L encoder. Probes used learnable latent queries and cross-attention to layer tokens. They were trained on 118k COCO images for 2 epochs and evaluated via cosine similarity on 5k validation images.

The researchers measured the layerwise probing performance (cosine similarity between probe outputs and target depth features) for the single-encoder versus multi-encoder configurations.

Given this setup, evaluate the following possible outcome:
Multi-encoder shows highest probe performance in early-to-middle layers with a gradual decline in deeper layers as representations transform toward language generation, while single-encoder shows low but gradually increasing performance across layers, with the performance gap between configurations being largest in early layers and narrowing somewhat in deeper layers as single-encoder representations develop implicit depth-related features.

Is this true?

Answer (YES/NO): NO